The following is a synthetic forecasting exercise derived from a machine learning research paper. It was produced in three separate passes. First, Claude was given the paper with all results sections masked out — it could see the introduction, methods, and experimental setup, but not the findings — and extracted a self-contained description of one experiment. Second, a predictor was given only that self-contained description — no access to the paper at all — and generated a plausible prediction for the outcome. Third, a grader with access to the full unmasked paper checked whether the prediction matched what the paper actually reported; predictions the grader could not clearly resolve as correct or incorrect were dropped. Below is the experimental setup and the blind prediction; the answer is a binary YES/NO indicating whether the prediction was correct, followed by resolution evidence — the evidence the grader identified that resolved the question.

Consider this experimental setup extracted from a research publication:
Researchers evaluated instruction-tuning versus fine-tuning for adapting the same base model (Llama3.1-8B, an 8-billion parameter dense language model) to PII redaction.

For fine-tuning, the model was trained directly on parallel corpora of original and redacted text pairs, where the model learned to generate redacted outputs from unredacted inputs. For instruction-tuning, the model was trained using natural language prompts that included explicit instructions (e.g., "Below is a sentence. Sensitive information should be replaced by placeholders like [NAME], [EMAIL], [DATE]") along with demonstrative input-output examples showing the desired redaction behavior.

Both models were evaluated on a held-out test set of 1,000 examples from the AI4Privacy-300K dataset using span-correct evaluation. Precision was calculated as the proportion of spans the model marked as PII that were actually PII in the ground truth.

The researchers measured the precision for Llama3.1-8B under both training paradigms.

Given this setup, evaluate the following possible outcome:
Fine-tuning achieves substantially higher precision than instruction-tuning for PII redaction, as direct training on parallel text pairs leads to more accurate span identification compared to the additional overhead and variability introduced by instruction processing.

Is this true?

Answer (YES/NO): NO